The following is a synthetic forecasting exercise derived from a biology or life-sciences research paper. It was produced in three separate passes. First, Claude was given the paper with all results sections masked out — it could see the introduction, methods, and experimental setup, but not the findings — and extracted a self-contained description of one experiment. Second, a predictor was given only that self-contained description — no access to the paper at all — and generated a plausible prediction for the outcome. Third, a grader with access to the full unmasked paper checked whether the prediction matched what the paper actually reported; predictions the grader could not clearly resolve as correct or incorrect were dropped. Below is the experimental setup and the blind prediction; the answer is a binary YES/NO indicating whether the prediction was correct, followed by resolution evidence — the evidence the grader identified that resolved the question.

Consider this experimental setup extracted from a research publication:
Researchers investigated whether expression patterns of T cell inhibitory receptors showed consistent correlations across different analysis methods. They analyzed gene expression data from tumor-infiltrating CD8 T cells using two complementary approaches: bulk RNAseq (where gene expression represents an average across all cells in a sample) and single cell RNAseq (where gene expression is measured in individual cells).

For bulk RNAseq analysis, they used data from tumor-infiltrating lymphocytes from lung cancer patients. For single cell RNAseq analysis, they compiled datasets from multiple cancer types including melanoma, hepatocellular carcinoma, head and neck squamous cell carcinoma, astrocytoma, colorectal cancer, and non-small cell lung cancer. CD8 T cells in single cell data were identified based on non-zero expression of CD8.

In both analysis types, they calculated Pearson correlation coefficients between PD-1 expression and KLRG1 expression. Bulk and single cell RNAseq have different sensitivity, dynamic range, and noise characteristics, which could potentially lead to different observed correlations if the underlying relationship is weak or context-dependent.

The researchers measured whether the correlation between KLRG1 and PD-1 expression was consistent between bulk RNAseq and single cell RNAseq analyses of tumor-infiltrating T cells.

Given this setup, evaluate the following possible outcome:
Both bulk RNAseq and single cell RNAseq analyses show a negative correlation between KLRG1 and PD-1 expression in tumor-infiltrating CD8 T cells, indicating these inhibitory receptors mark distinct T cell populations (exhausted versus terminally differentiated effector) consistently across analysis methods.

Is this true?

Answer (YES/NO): YES